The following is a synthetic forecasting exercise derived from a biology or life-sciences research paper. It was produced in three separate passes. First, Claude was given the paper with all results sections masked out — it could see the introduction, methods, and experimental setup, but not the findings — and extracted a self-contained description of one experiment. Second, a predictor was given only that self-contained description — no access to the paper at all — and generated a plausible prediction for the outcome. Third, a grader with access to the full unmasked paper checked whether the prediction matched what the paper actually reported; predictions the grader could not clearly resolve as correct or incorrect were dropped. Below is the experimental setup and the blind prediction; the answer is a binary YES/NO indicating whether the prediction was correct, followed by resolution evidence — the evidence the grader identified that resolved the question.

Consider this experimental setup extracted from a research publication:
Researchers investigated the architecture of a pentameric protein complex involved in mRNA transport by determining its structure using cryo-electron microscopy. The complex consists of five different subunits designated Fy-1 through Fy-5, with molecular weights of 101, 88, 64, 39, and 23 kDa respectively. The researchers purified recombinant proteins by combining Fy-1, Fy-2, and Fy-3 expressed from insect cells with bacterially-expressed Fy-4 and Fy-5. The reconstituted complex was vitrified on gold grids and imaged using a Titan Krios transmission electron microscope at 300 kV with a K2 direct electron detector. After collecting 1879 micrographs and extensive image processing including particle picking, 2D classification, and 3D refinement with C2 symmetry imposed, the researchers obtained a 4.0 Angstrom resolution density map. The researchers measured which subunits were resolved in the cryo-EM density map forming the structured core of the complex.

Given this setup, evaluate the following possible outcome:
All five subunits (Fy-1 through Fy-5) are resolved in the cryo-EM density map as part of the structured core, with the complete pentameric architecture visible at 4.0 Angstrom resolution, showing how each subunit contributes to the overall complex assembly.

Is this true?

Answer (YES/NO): NO